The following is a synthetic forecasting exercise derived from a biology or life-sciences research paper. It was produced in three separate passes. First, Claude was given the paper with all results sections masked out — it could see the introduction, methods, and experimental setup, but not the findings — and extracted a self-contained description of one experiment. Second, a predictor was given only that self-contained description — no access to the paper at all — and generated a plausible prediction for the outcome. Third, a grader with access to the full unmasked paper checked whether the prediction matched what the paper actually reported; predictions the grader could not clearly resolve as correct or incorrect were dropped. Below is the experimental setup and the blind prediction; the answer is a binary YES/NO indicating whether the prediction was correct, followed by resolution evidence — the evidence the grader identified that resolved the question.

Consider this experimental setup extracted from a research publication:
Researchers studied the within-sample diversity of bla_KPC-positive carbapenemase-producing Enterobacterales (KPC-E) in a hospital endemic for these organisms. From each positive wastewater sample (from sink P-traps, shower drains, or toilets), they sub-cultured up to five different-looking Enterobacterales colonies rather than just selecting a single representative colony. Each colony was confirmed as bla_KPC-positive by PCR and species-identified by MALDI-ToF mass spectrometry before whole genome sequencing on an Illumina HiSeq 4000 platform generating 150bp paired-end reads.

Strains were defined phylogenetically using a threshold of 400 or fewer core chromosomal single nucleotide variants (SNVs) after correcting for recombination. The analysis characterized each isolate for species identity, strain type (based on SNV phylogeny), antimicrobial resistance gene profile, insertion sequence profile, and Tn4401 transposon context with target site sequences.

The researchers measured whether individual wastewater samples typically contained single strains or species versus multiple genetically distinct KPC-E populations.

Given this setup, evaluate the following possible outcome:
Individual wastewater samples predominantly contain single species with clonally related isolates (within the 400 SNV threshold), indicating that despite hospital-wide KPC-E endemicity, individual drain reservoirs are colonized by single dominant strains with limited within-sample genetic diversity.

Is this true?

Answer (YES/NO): NO